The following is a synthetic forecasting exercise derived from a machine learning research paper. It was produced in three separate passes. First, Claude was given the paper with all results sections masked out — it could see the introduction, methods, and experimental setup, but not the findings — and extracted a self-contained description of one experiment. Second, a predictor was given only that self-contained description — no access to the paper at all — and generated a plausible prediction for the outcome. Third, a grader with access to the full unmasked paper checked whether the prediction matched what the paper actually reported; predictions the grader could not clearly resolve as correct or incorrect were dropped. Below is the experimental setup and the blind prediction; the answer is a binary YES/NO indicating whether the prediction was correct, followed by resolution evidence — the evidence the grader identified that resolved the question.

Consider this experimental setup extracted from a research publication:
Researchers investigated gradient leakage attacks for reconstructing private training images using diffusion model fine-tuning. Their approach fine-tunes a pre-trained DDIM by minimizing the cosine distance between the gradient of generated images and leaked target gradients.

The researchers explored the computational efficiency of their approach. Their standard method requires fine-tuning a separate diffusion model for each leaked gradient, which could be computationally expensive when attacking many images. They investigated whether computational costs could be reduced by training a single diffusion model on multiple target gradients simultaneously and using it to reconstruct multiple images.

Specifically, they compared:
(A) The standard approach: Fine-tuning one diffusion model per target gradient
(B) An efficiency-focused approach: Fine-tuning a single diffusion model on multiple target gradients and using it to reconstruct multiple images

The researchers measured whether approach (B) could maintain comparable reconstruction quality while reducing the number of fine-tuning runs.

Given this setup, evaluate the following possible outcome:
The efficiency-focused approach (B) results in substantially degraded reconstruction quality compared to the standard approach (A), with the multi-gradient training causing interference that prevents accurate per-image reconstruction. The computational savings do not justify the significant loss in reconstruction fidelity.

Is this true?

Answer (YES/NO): NO